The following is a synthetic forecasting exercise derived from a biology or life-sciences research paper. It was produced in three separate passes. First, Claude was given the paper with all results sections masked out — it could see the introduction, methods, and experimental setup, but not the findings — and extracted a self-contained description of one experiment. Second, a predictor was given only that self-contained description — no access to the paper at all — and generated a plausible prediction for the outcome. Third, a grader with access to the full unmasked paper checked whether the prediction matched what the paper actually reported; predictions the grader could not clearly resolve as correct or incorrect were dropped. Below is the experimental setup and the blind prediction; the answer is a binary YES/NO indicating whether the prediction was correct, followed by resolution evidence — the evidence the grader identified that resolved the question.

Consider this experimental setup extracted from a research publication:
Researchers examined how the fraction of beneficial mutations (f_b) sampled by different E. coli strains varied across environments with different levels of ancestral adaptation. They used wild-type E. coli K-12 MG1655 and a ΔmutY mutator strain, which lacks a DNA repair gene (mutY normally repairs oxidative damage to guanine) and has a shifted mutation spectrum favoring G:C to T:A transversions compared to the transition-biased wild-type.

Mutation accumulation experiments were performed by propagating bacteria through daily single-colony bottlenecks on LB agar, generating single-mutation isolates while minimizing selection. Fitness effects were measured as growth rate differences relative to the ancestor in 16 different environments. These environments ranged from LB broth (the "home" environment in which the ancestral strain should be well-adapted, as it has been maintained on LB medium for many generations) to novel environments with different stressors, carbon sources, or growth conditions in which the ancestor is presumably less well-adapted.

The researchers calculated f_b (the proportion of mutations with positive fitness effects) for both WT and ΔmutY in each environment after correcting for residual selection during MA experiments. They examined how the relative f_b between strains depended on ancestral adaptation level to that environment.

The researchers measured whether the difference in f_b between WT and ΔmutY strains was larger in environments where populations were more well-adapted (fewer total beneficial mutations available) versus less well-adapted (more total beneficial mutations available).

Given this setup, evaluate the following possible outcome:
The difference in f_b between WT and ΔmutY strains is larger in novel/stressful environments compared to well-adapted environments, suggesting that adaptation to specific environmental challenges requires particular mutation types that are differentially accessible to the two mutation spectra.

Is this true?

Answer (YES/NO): NO